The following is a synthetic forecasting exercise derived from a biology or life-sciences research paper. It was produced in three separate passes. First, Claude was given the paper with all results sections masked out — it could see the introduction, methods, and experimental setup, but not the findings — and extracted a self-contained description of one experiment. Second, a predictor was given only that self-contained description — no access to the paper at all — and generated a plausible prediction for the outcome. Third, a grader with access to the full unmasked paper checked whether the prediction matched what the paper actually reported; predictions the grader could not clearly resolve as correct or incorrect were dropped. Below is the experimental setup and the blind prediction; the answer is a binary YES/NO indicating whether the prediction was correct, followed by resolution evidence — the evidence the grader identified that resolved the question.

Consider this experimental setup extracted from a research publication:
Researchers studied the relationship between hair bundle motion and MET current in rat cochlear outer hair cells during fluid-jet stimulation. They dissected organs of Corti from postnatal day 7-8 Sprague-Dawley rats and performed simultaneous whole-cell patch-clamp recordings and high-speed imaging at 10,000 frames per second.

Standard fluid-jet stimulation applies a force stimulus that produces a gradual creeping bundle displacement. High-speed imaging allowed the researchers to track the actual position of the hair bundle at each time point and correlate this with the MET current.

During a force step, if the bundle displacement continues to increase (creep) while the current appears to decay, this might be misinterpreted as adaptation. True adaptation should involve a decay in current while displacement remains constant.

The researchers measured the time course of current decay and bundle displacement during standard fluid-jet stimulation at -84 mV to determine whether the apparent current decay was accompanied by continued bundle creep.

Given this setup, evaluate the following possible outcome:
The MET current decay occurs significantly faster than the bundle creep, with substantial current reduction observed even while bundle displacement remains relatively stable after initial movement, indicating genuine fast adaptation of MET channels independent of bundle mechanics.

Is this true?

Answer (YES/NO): NO